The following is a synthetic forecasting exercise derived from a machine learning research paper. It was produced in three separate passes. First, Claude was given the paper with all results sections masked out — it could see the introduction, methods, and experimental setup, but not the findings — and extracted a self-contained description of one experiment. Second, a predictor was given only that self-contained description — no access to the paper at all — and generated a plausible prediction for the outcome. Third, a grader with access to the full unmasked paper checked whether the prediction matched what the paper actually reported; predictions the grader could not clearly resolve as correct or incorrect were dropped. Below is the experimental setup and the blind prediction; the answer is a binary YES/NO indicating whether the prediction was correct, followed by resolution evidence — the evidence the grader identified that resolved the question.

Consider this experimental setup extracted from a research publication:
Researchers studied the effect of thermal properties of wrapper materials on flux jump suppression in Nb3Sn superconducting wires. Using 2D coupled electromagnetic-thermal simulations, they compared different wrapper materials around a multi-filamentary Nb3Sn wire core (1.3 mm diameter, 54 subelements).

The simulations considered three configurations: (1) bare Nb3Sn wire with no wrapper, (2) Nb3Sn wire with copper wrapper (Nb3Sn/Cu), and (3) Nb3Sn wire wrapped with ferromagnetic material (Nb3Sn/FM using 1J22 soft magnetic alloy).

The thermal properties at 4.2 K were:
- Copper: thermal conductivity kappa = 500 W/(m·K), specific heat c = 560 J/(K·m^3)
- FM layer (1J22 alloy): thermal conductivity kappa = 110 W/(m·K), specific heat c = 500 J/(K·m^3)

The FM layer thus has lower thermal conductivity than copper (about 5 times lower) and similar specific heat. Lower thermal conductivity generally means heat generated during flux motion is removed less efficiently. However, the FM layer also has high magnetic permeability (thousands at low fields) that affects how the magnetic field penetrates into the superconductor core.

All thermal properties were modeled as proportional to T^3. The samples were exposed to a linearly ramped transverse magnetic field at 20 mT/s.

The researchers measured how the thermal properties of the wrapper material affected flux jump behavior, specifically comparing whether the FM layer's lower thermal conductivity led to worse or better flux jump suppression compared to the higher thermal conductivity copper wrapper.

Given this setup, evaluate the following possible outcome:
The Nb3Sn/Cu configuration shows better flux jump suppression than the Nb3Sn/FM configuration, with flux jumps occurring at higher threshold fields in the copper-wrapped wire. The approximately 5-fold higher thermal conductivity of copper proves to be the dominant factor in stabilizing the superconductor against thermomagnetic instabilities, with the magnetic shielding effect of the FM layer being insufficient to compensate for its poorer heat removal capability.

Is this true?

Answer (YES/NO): NO